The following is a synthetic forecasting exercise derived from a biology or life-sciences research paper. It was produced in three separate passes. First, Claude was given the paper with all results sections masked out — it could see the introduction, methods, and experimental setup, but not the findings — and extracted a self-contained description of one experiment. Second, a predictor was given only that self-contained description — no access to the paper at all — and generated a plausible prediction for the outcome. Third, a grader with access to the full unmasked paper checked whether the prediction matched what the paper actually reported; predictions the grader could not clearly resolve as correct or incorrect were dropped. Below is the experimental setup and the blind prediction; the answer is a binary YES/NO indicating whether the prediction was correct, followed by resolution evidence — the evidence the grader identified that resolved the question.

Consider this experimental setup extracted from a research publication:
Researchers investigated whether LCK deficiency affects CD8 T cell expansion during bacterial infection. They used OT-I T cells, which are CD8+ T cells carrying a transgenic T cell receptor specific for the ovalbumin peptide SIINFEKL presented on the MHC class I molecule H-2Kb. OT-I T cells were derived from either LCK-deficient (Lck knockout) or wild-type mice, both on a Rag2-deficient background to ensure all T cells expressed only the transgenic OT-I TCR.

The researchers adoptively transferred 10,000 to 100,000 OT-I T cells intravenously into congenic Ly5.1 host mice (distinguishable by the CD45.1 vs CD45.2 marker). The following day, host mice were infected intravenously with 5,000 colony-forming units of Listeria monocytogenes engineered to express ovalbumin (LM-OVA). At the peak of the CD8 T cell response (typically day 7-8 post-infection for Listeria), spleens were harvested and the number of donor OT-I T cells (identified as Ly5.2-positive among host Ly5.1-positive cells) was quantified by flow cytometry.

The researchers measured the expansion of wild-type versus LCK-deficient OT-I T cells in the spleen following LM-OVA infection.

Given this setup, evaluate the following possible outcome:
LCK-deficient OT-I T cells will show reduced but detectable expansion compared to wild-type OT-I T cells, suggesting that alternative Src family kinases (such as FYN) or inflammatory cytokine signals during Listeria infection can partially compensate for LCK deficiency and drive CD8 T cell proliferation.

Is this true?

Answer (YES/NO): YES